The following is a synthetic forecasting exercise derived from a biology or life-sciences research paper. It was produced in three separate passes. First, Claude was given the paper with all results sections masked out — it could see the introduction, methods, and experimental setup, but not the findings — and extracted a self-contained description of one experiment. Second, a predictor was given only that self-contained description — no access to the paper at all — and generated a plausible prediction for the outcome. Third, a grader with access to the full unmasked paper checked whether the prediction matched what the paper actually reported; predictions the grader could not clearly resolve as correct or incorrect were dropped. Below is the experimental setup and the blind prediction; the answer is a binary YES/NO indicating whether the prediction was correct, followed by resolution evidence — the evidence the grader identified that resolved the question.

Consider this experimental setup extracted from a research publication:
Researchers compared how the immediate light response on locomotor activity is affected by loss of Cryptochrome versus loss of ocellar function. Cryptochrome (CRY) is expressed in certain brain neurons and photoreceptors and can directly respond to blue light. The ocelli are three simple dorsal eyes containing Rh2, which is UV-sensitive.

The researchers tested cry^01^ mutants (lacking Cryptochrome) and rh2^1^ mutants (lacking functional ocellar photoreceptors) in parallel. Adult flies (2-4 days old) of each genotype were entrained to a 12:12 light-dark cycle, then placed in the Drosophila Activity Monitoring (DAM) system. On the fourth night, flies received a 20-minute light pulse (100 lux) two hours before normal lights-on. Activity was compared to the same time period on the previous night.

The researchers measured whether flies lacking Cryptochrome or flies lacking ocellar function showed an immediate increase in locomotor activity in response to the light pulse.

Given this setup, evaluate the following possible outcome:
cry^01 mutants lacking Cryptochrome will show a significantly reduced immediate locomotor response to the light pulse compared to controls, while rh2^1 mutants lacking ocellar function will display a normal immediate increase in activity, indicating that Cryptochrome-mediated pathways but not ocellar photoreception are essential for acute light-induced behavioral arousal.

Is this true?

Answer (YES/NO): NO